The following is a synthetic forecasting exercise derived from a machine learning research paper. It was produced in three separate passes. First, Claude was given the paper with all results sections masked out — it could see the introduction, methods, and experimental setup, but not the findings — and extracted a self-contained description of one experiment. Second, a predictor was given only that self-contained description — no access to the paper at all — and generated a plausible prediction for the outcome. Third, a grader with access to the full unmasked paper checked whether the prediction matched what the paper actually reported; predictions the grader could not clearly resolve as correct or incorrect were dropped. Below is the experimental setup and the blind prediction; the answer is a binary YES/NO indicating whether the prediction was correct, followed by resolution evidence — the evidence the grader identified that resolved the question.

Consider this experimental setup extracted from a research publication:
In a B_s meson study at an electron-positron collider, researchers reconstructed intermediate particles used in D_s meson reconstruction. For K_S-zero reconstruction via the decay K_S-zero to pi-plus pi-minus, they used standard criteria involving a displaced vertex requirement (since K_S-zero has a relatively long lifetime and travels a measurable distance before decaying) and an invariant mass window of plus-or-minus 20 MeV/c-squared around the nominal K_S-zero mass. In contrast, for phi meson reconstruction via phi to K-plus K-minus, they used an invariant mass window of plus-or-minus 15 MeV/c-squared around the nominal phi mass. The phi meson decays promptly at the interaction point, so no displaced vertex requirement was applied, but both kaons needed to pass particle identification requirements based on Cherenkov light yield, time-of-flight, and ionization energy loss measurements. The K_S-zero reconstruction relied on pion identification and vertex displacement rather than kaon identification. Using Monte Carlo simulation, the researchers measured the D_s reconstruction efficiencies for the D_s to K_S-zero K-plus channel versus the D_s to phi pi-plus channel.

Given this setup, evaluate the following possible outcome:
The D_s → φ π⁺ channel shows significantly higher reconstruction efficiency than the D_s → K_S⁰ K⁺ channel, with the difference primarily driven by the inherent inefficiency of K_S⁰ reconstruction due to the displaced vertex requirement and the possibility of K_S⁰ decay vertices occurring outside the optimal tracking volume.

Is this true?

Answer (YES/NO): NO